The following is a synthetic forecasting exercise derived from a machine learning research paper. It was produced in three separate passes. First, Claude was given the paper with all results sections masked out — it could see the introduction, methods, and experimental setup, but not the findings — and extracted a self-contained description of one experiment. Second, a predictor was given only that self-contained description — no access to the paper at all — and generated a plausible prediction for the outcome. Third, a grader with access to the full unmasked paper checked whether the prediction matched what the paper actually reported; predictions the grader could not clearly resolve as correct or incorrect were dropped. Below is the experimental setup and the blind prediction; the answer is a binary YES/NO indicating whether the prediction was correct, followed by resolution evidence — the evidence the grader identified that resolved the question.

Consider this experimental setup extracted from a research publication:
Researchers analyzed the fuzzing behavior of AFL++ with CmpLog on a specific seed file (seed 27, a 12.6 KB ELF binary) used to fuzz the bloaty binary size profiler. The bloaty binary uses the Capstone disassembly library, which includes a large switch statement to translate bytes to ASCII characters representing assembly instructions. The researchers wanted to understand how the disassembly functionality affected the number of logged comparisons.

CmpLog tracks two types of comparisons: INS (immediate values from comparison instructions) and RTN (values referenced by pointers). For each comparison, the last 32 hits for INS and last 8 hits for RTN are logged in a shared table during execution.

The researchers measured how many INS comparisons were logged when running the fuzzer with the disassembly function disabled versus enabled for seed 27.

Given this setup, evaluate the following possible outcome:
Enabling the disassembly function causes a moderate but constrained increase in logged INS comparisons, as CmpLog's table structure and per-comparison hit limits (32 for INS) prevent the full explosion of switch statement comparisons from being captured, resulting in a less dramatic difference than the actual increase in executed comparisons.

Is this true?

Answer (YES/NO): NO